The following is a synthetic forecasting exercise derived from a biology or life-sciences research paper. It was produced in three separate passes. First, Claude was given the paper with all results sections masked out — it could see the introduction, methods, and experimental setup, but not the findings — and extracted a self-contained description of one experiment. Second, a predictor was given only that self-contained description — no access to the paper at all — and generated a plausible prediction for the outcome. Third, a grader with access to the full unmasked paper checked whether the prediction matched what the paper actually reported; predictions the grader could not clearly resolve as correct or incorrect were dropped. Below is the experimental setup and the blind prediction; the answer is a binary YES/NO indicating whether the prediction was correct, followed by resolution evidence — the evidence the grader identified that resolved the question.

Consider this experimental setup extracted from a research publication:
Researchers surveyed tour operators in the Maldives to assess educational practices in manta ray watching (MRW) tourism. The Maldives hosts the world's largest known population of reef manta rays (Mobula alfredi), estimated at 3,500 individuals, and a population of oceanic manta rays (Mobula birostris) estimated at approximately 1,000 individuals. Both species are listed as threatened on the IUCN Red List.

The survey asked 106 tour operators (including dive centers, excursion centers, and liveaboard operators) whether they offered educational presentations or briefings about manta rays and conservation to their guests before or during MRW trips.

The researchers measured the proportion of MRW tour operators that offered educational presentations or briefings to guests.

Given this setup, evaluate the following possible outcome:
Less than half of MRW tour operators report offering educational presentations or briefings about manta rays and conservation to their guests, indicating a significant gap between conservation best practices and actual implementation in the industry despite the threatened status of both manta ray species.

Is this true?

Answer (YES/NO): NO